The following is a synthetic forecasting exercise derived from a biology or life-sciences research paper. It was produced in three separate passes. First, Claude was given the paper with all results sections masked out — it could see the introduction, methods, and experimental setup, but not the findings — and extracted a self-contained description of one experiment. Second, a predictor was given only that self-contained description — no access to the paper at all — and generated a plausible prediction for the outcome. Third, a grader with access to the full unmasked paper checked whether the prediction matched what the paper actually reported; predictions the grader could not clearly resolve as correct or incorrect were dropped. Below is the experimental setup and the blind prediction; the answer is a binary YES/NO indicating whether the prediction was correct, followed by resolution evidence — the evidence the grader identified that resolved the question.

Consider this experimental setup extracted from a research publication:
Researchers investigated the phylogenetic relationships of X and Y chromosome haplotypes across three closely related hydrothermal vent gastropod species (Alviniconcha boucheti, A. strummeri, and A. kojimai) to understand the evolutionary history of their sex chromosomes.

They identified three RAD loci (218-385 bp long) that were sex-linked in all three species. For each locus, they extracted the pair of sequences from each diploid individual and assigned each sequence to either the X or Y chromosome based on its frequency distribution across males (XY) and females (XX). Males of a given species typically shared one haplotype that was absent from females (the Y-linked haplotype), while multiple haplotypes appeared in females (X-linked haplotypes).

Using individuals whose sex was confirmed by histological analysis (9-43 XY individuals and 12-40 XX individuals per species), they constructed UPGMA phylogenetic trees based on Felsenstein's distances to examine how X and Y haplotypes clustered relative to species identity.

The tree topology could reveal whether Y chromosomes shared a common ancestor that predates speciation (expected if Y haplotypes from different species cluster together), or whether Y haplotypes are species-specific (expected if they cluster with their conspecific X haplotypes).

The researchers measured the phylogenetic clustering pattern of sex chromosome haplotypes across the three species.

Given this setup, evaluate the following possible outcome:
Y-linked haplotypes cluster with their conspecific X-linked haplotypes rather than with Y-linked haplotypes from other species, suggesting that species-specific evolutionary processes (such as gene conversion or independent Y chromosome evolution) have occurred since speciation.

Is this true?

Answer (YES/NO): YES